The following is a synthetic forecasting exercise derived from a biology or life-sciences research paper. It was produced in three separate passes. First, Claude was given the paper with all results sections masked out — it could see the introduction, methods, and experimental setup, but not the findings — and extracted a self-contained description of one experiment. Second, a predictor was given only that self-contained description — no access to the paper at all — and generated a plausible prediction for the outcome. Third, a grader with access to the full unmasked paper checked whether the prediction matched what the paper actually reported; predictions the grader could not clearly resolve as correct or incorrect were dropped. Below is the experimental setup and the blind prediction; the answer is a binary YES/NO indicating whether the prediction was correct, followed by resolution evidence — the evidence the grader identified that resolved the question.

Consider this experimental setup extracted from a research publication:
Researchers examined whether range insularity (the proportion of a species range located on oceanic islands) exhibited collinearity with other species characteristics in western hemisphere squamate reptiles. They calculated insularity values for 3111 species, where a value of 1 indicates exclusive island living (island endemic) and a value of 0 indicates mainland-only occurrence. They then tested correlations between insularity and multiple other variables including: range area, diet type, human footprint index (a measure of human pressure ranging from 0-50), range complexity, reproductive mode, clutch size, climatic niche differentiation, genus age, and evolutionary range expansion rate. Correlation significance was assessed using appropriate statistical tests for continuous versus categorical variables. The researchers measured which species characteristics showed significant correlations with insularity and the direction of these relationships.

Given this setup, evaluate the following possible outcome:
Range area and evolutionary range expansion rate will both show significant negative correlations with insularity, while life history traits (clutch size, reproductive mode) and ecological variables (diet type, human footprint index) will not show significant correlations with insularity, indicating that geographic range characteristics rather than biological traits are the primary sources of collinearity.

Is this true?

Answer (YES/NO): NO